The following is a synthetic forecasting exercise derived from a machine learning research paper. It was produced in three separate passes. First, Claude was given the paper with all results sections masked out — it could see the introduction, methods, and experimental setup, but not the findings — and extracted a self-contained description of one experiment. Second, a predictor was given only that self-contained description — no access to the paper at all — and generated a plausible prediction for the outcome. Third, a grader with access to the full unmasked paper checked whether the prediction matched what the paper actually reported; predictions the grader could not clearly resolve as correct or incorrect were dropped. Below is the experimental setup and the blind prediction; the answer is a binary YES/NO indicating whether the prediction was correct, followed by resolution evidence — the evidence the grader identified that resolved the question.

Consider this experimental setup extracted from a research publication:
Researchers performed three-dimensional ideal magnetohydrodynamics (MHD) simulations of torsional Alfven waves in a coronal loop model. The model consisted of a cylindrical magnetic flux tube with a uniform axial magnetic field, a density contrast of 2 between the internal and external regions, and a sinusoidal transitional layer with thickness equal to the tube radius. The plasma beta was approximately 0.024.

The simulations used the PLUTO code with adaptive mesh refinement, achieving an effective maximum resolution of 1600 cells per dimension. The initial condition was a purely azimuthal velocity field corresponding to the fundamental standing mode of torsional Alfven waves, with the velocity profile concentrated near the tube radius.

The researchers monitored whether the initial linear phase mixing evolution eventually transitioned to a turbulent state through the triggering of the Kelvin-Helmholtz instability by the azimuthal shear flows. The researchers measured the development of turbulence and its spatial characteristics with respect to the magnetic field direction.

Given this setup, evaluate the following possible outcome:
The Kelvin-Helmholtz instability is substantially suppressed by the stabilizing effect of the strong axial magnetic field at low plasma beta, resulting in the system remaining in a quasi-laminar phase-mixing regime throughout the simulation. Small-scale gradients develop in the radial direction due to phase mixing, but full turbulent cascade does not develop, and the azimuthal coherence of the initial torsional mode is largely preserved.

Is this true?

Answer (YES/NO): NO